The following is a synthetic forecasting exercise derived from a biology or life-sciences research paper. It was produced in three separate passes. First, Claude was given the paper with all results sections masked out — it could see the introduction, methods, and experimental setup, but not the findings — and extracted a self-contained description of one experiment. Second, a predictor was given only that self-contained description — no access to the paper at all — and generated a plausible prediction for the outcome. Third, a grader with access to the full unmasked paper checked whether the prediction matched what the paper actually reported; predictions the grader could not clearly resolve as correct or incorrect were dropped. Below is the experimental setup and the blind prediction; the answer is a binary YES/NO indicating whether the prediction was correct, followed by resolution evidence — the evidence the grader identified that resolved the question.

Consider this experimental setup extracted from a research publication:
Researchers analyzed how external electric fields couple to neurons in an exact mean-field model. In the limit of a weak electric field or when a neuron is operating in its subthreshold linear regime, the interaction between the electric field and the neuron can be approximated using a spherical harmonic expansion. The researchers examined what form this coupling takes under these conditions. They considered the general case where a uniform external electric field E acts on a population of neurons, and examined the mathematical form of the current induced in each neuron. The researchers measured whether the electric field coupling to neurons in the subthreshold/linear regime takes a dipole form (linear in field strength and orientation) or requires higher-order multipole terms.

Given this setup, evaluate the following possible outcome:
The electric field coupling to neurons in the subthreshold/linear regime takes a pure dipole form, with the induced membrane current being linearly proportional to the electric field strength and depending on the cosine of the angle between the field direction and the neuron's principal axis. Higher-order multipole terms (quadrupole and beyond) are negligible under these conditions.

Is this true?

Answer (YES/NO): YES